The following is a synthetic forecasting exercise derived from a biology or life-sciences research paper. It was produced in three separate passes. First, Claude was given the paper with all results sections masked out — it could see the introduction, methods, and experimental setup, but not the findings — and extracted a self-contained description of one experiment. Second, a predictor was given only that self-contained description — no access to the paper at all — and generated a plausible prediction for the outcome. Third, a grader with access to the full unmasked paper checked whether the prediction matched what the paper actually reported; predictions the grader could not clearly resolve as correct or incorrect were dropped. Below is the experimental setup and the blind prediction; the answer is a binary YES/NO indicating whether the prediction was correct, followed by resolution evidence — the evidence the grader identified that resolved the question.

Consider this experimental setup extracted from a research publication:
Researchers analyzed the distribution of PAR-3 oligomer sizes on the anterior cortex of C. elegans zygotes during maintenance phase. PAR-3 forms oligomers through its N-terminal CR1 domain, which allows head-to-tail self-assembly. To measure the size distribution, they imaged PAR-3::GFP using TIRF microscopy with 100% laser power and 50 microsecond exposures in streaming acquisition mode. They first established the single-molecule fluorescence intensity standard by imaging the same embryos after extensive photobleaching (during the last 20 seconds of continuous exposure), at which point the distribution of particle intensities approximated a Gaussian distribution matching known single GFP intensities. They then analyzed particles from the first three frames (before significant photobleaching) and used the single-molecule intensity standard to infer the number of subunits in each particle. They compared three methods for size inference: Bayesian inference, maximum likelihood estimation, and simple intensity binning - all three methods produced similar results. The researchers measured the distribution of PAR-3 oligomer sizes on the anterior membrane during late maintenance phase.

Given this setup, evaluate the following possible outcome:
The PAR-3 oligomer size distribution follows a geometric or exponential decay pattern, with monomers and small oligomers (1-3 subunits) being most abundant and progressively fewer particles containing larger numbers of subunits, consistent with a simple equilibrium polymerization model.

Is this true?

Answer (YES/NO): YES